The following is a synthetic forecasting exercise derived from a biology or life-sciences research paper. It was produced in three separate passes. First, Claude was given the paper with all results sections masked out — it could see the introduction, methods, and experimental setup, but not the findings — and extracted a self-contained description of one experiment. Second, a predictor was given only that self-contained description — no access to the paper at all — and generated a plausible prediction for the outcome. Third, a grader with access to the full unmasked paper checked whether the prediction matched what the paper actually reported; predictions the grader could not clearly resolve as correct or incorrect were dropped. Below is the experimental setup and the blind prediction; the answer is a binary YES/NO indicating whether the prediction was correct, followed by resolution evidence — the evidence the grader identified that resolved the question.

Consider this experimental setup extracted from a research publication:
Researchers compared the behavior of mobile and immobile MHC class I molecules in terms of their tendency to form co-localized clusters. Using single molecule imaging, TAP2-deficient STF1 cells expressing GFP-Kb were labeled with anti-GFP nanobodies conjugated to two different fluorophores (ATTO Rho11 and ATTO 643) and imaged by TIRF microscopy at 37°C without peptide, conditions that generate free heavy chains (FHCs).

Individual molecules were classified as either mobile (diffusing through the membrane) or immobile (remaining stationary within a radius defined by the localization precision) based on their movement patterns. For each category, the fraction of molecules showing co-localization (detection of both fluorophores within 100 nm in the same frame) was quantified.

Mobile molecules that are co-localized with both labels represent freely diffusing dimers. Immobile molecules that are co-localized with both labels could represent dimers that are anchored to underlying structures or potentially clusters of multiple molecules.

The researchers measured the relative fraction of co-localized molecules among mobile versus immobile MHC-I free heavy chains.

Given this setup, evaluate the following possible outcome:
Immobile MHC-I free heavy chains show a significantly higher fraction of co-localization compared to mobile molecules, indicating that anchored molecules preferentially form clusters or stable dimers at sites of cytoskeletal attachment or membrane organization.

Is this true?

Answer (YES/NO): YES